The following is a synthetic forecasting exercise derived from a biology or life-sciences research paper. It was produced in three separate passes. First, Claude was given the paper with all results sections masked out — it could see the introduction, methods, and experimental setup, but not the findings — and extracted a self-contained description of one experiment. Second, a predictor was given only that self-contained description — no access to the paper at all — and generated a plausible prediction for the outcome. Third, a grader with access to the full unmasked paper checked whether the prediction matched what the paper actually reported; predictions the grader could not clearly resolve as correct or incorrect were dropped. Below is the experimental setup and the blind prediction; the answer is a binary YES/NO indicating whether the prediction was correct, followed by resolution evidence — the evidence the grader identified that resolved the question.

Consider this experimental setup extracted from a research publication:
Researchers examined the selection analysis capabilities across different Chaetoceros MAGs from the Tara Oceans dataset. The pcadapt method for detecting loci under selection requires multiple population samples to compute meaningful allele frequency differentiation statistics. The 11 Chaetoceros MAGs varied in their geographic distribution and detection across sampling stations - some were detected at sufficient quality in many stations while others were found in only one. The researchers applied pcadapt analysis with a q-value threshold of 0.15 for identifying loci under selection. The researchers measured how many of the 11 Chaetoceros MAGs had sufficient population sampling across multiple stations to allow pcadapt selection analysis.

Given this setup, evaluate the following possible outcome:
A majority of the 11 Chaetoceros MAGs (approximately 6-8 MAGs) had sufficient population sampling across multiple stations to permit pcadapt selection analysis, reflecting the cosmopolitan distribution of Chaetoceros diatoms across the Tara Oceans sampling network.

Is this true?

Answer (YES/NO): NO